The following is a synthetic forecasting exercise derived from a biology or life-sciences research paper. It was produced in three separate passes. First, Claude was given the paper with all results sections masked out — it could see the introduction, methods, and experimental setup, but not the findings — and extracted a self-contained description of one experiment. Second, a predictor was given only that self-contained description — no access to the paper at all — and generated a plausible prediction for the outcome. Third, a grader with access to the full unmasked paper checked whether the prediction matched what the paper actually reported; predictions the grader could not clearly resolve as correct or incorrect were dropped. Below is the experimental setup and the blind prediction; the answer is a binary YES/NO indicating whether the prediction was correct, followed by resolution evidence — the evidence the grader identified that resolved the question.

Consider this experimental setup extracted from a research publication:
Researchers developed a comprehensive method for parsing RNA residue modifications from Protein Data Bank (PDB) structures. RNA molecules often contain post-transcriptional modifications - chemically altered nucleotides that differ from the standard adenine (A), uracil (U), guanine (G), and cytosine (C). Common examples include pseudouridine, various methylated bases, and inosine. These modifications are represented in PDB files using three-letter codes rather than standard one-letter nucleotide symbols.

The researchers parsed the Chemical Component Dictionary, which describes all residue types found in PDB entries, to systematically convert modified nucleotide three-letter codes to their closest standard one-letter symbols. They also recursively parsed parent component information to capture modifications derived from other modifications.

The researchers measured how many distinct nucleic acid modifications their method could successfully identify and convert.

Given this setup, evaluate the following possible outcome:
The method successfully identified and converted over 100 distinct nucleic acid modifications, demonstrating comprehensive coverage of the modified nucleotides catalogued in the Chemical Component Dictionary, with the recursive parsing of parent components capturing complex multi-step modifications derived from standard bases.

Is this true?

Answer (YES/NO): YES